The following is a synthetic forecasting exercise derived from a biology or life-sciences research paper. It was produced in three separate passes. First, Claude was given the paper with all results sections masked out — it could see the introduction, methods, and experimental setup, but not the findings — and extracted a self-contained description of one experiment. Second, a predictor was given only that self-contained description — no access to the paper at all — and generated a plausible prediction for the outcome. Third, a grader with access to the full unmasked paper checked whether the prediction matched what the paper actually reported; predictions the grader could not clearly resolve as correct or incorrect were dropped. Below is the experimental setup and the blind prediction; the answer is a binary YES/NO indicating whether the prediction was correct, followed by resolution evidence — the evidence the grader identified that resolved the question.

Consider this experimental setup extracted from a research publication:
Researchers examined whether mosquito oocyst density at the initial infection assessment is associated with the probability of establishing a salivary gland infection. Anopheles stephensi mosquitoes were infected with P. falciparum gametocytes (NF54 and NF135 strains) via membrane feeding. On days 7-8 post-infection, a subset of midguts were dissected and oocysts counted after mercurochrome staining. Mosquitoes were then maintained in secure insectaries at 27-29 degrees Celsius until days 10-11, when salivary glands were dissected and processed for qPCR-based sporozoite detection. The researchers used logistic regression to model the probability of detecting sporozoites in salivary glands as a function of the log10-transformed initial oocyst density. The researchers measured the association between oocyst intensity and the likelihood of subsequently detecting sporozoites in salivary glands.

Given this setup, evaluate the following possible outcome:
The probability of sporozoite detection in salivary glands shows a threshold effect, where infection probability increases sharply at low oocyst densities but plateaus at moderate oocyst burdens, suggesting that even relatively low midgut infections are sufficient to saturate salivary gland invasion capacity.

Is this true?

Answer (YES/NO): NO